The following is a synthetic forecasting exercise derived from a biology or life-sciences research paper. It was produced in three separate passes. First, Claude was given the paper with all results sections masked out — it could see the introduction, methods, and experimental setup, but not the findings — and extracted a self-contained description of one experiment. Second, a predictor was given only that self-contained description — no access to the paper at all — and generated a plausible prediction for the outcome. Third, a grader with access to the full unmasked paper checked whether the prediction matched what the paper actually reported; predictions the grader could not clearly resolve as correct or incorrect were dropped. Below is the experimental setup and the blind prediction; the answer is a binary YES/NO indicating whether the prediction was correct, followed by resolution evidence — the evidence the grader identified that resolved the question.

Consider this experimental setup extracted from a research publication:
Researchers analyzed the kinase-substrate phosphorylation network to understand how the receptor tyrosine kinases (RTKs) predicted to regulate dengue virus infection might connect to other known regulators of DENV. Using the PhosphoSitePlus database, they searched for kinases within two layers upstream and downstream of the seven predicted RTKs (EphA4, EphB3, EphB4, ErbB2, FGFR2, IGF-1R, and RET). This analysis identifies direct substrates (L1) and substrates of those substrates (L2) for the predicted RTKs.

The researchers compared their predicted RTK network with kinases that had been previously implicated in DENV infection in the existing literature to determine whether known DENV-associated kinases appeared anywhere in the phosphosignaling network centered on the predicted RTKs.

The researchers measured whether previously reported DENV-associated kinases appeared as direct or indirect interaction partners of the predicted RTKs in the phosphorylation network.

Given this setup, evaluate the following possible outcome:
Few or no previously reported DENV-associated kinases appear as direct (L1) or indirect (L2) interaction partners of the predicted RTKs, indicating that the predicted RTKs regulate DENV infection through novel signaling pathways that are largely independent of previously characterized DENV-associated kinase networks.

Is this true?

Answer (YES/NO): NO